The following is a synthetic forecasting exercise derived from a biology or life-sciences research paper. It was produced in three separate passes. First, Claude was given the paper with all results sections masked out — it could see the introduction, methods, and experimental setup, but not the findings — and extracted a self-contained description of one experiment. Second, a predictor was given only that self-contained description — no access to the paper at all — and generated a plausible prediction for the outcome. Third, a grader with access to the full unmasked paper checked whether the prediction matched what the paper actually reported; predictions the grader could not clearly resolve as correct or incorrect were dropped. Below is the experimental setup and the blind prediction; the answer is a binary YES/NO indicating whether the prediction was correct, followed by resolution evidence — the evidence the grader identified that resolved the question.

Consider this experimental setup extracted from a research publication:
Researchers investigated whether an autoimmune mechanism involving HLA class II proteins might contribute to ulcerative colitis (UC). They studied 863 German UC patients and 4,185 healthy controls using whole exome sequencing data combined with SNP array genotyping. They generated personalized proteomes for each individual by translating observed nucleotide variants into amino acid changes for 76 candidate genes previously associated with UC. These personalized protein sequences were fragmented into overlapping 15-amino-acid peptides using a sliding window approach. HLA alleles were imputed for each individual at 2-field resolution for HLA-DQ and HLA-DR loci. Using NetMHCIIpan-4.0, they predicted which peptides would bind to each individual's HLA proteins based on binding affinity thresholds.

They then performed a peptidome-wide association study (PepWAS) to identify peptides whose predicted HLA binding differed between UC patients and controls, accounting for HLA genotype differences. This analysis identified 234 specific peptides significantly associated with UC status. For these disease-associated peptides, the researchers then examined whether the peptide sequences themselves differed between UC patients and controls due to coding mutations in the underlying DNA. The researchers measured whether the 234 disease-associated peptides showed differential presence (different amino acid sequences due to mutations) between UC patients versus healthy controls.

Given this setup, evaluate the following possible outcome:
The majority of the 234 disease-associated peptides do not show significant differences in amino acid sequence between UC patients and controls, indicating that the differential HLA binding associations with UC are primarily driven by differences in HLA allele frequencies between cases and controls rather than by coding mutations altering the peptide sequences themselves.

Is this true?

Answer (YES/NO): YES